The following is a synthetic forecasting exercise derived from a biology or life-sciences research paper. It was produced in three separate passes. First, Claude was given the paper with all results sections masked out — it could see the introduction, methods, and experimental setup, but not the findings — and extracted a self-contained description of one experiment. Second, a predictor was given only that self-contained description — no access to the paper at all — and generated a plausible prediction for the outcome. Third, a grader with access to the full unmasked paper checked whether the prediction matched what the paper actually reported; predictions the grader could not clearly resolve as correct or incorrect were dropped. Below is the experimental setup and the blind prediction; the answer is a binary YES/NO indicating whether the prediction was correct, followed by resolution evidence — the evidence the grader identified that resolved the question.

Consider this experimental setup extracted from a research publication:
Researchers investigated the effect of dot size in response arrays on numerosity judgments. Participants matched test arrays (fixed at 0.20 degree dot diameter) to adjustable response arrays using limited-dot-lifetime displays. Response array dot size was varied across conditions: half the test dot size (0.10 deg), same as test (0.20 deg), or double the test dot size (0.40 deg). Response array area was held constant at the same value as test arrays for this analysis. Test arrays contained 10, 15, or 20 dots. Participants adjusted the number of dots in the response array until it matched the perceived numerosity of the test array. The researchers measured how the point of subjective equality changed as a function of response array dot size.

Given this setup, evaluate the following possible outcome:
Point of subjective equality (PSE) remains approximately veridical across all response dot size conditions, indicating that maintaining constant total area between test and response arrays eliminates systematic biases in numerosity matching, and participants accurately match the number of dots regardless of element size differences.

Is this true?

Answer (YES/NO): NO